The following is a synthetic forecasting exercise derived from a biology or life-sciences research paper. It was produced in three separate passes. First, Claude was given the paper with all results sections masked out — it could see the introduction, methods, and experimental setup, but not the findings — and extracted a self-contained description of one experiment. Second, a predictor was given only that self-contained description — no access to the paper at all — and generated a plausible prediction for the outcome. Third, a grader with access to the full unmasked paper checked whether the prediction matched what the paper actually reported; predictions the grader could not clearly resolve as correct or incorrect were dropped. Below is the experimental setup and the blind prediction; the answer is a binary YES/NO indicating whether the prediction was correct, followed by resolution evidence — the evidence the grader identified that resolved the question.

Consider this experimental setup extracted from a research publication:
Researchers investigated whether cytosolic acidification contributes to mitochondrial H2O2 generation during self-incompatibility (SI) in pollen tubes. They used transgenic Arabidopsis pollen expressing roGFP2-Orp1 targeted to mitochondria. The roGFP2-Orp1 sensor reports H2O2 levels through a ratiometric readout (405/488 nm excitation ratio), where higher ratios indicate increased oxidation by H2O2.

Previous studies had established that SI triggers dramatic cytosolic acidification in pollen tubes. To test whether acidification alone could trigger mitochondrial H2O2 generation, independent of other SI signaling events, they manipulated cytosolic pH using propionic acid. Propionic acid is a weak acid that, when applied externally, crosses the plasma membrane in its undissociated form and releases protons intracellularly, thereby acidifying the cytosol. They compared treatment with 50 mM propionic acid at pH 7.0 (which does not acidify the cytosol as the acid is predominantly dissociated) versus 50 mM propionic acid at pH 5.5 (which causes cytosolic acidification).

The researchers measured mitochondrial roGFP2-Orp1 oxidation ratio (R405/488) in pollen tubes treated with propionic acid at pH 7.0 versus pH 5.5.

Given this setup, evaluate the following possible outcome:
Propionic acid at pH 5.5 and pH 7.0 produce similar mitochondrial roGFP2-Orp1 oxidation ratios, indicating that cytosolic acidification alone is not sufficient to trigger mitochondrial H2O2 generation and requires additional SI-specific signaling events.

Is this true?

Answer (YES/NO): NO